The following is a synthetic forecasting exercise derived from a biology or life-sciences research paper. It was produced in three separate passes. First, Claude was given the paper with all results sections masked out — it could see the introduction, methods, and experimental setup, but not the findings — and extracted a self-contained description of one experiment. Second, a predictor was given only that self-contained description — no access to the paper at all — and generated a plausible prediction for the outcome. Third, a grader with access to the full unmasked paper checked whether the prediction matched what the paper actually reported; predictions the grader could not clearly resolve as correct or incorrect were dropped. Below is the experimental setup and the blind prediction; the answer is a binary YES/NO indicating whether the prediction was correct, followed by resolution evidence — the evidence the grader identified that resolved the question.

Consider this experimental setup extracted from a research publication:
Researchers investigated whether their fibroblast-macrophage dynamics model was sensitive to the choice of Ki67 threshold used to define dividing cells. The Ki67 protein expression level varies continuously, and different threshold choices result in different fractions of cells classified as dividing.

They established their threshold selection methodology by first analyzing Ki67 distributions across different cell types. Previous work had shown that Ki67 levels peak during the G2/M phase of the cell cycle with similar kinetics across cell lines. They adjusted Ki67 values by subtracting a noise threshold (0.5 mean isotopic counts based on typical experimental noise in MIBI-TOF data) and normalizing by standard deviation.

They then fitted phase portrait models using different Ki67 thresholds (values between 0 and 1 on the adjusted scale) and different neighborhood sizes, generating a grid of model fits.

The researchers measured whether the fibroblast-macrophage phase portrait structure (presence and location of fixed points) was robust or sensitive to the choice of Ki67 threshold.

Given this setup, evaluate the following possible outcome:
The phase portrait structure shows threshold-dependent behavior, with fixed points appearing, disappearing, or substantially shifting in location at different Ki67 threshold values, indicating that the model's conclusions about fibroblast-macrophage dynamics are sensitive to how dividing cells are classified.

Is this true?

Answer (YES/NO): NO